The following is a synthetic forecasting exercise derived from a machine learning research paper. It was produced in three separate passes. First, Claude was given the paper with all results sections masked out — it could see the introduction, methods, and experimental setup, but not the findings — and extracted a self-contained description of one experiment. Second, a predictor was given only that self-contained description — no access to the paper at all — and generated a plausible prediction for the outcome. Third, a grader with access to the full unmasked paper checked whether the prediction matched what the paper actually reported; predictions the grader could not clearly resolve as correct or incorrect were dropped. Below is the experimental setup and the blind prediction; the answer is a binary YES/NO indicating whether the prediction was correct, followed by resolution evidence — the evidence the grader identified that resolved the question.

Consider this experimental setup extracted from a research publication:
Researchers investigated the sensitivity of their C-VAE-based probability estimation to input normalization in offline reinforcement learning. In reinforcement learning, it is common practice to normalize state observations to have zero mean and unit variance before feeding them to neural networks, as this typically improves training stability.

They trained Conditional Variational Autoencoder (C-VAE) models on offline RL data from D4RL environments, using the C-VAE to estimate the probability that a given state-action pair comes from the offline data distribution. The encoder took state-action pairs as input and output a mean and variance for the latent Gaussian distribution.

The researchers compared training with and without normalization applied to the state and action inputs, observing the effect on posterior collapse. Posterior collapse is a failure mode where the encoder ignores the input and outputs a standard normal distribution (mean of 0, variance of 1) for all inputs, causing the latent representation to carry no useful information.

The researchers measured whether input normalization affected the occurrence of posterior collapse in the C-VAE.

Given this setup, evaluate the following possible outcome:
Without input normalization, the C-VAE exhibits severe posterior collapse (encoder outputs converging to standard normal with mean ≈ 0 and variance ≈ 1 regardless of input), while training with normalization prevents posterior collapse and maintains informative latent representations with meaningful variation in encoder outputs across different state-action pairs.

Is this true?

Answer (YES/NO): NO